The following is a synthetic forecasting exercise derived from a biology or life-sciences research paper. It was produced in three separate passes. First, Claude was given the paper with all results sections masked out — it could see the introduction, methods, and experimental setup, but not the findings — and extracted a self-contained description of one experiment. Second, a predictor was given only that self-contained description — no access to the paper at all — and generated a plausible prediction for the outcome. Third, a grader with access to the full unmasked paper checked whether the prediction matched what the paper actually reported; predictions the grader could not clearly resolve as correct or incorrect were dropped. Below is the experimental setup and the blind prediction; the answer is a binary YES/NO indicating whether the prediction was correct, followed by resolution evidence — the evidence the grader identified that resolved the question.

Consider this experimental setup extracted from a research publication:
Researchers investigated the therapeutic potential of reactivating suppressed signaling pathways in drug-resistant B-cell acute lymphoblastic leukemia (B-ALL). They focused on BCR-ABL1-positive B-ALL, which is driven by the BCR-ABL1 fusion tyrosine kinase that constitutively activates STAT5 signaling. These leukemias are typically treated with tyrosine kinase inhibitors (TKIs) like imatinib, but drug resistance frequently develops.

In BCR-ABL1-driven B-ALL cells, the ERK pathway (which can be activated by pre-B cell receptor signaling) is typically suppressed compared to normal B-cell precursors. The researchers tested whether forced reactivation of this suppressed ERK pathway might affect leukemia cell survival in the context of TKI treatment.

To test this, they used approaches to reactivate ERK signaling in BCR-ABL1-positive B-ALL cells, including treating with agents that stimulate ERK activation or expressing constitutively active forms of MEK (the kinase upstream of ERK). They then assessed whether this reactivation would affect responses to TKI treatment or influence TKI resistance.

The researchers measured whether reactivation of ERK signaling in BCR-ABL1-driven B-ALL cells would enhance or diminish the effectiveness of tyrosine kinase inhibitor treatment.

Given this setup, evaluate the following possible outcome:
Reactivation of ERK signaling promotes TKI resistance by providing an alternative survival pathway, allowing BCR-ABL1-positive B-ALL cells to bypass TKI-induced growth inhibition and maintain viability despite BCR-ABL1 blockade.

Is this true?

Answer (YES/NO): NO